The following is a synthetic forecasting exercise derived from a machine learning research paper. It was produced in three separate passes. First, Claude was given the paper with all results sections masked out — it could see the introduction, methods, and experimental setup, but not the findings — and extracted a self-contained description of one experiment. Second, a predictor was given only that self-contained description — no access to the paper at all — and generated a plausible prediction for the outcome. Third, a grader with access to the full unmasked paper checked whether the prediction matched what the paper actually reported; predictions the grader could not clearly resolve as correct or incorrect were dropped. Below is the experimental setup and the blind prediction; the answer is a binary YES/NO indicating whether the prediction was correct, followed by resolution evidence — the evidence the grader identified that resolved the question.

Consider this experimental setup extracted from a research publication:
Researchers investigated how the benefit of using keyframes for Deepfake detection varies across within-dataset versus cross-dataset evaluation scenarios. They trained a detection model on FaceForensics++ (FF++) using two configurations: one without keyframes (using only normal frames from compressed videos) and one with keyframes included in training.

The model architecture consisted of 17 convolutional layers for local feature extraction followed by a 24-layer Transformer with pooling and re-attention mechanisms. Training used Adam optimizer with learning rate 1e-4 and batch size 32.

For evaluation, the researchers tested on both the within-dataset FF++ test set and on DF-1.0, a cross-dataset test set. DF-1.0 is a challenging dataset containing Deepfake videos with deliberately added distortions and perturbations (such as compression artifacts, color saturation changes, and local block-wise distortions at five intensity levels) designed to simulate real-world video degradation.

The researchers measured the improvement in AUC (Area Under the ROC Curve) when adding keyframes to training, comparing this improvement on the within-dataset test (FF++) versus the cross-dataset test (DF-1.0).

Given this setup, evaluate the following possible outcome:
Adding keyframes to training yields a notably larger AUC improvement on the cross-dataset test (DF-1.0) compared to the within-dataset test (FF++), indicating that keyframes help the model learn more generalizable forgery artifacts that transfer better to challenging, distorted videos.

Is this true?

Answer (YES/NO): YES